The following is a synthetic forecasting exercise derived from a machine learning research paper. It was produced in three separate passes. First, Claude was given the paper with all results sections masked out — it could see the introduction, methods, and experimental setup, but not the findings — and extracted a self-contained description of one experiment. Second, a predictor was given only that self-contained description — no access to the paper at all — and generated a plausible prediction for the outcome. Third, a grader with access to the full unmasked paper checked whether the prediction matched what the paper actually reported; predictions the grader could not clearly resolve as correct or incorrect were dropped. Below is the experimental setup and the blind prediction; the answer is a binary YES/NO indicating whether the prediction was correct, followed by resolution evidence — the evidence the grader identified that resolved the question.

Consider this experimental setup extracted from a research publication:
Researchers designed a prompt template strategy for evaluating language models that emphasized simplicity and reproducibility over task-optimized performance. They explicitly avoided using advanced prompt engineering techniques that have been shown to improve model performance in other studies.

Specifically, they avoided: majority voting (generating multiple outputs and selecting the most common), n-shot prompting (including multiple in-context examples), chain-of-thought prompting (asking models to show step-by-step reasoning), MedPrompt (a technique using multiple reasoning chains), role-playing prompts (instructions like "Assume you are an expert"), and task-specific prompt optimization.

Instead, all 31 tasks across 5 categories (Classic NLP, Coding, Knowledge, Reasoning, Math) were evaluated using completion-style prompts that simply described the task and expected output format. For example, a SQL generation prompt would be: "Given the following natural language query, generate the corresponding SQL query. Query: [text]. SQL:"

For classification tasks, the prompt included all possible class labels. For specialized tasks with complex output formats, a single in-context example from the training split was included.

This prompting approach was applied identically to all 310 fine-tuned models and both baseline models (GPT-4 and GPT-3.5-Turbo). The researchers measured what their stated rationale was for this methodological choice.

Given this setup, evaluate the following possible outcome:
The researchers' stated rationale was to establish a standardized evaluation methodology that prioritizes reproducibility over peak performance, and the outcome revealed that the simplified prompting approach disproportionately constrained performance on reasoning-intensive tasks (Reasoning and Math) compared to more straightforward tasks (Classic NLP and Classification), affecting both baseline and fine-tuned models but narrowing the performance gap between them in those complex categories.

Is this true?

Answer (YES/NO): NO